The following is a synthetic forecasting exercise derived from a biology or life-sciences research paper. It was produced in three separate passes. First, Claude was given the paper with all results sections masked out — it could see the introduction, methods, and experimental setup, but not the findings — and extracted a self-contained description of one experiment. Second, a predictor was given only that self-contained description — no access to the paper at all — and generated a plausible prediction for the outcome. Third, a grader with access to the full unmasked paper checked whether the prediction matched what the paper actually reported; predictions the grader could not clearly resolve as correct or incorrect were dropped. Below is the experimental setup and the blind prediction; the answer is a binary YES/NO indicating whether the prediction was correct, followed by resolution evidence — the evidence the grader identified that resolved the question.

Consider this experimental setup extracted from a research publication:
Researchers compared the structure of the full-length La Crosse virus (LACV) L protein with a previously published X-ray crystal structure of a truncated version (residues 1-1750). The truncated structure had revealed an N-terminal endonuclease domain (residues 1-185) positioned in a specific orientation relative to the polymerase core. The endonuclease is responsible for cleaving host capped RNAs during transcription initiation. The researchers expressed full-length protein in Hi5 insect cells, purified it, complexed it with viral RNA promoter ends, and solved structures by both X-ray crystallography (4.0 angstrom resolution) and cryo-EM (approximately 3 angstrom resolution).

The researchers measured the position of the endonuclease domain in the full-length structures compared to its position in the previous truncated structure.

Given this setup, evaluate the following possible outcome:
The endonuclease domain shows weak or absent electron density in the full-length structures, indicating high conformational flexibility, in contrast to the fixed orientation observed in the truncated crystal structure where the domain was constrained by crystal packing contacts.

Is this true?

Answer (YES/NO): NO